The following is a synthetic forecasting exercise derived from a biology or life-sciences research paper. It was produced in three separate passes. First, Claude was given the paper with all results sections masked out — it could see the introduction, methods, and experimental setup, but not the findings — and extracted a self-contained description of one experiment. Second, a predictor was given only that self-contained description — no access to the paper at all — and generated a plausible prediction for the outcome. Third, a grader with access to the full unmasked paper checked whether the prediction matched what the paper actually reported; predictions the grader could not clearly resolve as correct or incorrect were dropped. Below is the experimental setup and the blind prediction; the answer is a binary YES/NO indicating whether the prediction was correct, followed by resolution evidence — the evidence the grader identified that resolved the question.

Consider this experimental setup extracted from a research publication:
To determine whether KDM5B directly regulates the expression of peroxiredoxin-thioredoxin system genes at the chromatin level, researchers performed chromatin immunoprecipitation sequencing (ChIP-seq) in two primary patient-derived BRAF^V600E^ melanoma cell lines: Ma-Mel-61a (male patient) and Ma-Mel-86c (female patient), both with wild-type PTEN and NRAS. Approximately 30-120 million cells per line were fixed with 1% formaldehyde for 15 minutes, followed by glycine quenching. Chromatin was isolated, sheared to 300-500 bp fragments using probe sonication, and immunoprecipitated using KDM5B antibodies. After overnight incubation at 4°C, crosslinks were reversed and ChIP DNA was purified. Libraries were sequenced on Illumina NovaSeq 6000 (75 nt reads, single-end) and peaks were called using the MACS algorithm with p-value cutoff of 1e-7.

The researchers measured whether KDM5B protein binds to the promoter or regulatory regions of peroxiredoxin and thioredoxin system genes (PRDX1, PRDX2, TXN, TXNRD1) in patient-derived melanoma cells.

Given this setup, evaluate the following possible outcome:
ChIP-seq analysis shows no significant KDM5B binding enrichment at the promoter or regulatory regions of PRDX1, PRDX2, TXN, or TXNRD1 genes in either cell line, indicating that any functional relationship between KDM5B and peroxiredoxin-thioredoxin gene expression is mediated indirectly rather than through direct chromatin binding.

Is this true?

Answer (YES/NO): NO